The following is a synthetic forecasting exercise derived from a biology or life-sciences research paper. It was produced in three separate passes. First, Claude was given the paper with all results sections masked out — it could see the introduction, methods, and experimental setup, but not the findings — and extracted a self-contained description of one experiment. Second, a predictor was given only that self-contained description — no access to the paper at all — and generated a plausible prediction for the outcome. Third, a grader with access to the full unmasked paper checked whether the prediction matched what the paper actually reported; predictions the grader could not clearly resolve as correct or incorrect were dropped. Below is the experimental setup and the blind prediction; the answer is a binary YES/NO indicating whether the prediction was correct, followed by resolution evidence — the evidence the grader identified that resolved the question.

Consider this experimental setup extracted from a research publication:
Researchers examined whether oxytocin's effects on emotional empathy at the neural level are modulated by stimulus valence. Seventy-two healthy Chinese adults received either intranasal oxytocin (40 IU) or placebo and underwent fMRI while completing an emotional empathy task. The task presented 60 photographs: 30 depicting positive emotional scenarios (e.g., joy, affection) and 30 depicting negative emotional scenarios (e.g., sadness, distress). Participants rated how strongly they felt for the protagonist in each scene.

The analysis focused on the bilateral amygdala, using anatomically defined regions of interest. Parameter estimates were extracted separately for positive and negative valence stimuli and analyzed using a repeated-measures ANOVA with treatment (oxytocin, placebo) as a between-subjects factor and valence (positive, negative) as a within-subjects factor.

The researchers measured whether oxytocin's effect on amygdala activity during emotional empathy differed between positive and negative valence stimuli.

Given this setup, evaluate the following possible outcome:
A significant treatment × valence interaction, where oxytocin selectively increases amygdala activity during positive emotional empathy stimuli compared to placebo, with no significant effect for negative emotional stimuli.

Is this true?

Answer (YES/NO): NO